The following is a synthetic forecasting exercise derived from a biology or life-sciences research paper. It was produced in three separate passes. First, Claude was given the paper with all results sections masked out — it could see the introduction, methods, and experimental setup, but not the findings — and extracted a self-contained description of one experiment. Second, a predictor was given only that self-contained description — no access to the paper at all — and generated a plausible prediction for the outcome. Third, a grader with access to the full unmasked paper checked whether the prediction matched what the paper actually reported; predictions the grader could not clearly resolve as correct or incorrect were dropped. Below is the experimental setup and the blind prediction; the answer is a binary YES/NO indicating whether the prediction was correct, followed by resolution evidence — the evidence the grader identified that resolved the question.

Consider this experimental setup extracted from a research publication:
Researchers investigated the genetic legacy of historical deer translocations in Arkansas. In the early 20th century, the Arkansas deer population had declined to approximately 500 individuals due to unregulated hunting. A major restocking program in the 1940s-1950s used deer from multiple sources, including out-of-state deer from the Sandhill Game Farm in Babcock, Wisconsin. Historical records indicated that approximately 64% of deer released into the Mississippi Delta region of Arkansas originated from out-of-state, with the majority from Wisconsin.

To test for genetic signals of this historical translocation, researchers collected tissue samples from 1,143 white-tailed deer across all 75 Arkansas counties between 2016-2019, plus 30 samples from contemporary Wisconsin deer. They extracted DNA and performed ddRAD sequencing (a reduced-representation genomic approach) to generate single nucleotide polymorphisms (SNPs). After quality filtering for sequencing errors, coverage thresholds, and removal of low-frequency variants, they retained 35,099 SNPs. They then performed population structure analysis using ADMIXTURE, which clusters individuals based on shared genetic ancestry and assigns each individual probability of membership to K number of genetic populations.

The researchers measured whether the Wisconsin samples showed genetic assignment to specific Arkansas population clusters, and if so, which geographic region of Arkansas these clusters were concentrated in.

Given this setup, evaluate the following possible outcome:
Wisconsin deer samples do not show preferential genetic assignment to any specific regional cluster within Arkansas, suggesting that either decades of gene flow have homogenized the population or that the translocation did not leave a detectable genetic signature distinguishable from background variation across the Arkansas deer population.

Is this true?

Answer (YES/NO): NO